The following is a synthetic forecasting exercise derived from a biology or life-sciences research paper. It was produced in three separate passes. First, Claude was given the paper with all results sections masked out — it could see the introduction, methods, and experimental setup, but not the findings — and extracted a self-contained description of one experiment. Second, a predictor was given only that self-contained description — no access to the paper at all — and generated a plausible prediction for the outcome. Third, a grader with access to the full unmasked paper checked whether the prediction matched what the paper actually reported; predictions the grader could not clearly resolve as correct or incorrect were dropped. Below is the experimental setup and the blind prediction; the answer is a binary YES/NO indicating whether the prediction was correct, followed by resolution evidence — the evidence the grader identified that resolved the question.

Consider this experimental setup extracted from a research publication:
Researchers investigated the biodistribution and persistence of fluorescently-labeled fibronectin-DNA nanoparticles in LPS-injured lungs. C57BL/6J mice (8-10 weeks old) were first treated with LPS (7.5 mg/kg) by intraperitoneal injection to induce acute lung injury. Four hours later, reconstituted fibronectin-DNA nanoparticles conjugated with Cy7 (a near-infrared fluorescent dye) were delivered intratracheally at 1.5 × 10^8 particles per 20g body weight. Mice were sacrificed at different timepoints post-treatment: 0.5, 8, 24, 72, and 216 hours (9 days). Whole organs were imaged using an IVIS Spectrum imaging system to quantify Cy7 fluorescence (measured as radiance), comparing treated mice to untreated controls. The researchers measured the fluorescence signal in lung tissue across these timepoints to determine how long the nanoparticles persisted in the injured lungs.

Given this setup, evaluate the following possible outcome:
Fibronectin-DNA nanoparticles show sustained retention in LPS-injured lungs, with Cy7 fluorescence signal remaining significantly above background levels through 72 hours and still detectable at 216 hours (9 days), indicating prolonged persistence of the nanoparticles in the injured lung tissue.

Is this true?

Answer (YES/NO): YES